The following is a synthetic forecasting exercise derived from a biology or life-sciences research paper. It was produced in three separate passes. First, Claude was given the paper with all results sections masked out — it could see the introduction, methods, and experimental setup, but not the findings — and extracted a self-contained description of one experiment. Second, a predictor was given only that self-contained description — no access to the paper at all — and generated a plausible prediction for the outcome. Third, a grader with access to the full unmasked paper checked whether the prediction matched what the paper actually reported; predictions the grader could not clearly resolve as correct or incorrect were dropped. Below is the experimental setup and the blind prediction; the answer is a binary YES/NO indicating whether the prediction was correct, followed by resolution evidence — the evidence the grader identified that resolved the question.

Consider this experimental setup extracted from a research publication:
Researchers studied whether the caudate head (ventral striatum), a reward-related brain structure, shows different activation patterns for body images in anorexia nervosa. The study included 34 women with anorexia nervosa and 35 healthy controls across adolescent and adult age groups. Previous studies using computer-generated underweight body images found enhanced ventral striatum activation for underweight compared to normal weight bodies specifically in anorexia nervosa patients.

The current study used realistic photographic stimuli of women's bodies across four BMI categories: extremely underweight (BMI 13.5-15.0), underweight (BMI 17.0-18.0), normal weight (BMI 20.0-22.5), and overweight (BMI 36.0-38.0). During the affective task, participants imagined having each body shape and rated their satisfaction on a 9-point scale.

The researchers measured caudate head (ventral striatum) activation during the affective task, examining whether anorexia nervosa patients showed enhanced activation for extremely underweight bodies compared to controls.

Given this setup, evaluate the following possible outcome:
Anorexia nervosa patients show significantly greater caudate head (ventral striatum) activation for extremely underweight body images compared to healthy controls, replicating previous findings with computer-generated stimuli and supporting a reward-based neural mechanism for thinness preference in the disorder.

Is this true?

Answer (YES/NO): NO